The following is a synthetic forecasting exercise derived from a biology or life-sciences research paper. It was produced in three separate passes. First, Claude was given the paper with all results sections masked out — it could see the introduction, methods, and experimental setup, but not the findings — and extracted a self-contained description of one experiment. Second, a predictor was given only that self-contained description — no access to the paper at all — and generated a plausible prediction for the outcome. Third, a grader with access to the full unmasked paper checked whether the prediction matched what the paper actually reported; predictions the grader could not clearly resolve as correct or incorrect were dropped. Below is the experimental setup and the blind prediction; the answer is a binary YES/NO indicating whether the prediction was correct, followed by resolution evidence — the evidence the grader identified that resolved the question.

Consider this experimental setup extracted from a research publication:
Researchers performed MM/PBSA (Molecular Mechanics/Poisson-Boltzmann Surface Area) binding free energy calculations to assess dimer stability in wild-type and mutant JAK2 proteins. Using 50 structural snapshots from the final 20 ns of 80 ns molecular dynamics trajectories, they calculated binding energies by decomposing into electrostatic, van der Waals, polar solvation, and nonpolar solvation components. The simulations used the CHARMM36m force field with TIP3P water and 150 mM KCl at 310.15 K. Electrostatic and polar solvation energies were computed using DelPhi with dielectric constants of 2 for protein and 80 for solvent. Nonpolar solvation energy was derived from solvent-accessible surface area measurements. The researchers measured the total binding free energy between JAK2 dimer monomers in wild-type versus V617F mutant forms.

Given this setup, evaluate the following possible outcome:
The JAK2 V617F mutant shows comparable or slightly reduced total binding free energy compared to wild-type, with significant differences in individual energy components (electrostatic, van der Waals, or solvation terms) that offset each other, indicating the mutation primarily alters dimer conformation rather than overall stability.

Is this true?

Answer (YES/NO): NO